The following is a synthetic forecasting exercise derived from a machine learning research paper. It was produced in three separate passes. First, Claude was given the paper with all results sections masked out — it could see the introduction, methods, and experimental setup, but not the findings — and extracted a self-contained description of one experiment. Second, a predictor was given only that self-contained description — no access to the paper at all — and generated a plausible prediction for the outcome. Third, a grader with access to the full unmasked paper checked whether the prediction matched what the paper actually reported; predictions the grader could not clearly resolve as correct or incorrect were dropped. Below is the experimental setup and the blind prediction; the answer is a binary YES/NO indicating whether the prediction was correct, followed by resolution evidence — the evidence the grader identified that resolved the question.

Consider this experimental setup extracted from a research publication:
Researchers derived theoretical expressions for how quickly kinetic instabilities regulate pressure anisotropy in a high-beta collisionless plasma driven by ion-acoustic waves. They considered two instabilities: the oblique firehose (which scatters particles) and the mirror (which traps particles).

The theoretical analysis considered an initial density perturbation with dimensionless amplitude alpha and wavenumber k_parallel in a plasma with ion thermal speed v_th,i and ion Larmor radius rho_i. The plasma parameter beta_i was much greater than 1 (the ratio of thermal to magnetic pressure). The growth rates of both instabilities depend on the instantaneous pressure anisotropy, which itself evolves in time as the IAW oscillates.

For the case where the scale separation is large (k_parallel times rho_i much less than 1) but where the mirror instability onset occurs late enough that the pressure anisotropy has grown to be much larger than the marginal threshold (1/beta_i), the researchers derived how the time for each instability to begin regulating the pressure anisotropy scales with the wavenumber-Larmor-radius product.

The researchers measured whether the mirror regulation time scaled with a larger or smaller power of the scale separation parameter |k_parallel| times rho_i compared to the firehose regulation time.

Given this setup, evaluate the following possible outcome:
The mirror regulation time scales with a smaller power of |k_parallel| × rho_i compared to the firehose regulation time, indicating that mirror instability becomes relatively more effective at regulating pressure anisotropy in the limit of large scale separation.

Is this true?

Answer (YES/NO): NO